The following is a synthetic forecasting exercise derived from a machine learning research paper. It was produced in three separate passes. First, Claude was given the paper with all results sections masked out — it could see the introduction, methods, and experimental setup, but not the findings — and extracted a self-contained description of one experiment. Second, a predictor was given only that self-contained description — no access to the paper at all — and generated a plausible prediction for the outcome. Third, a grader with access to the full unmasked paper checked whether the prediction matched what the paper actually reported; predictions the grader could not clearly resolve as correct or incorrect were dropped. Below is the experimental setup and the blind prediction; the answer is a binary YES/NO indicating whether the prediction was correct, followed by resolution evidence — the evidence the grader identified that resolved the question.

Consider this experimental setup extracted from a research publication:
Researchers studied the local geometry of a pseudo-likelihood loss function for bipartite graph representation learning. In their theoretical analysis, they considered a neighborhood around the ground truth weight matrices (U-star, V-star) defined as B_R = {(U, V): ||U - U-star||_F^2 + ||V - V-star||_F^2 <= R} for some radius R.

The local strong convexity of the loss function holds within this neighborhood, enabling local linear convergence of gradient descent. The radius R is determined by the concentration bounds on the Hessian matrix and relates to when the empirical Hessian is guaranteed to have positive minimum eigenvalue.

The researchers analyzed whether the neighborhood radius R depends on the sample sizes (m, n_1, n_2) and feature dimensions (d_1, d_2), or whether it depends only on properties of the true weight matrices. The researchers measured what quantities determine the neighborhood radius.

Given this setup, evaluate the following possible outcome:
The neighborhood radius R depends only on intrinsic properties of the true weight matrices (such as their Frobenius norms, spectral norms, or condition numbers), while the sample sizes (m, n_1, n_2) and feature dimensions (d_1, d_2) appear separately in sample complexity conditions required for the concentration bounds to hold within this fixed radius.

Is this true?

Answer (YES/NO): YES